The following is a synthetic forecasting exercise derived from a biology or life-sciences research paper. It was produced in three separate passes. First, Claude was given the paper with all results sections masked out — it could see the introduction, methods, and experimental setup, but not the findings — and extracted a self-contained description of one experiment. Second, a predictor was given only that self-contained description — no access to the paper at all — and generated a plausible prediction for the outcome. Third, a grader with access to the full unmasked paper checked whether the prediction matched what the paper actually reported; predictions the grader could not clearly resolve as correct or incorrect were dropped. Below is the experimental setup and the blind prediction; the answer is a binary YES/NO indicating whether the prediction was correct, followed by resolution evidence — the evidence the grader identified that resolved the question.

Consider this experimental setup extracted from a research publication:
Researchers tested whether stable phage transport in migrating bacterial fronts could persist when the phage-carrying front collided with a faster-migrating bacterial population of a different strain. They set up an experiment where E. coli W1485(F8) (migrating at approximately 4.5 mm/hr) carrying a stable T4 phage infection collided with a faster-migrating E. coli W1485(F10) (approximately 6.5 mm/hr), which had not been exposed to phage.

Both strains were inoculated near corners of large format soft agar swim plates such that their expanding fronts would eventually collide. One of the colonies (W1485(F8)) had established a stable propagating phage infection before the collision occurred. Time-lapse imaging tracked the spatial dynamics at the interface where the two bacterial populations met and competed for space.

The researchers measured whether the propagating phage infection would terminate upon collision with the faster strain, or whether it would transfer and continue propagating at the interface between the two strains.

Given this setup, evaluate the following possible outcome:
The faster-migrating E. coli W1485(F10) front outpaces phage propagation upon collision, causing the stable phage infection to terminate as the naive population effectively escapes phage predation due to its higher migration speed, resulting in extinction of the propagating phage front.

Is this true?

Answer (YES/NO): NO